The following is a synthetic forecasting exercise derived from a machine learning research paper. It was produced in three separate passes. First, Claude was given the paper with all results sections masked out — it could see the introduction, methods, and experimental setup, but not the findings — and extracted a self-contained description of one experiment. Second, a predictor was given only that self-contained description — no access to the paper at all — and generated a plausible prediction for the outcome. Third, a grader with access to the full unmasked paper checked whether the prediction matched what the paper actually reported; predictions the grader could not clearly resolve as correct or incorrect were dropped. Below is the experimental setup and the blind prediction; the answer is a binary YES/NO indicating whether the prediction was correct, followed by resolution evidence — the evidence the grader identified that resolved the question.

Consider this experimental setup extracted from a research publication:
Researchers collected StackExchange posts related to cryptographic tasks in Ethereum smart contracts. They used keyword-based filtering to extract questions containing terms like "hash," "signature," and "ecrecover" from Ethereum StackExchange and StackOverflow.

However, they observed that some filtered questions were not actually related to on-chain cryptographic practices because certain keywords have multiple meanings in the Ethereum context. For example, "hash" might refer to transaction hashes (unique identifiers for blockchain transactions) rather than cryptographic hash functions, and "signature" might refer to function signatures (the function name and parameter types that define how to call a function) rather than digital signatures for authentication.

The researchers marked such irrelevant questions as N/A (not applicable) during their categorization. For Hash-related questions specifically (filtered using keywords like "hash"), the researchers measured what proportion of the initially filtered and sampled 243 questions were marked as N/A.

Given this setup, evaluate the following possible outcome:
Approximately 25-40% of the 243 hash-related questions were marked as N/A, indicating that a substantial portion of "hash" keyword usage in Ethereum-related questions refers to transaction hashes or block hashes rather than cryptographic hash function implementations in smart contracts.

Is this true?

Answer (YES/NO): NO